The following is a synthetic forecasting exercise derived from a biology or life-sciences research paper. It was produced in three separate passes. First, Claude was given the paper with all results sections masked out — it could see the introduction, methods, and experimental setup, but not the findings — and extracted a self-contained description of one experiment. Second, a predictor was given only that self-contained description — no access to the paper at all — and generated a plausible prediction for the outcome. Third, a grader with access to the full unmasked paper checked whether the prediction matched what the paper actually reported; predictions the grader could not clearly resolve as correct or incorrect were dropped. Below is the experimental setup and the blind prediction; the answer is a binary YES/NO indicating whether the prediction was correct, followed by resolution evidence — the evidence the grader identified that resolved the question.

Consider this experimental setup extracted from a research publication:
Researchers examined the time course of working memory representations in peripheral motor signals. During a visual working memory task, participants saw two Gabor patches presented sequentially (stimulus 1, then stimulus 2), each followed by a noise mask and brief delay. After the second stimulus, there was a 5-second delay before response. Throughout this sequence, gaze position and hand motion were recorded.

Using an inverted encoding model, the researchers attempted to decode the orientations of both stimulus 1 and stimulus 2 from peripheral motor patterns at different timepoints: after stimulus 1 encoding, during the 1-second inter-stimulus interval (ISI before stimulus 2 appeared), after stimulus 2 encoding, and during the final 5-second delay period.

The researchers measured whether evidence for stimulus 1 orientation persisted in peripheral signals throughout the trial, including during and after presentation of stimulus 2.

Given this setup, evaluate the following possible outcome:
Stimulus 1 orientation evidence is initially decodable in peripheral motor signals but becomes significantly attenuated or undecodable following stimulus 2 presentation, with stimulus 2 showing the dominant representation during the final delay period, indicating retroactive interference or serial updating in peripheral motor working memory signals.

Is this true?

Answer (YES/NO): NO